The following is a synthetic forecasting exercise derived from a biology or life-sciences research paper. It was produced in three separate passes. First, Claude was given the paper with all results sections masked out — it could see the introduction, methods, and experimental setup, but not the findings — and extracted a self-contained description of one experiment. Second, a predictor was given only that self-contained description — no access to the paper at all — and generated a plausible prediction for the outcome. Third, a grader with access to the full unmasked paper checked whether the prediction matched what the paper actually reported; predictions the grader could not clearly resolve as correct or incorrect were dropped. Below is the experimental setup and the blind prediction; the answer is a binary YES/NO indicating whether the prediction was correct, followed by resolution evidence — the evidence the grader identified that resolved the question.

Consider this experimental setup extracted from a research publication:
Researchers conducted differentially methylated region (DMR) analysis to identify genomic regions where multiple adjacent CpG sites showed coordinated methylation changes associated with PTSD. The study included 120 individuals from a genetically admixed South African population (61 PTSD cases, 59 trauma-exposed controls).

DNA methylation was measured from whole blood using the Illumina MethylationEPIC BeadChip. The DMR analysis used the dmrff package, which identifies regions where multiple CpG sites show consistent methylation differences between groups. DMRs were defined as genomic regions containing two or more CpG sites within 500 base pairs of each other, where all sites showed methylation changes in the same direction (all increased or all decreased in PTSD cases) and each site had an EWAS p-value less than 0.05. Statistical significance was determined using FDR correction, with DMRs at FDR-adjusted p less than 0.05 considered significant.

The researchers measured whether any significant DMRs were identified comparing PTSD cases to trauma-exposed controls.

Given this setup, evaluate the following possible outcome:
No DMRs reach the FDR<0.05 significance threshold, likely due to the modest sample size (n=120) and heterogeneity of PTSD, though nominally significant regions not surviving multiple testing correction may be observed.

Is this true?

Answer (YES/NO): NO